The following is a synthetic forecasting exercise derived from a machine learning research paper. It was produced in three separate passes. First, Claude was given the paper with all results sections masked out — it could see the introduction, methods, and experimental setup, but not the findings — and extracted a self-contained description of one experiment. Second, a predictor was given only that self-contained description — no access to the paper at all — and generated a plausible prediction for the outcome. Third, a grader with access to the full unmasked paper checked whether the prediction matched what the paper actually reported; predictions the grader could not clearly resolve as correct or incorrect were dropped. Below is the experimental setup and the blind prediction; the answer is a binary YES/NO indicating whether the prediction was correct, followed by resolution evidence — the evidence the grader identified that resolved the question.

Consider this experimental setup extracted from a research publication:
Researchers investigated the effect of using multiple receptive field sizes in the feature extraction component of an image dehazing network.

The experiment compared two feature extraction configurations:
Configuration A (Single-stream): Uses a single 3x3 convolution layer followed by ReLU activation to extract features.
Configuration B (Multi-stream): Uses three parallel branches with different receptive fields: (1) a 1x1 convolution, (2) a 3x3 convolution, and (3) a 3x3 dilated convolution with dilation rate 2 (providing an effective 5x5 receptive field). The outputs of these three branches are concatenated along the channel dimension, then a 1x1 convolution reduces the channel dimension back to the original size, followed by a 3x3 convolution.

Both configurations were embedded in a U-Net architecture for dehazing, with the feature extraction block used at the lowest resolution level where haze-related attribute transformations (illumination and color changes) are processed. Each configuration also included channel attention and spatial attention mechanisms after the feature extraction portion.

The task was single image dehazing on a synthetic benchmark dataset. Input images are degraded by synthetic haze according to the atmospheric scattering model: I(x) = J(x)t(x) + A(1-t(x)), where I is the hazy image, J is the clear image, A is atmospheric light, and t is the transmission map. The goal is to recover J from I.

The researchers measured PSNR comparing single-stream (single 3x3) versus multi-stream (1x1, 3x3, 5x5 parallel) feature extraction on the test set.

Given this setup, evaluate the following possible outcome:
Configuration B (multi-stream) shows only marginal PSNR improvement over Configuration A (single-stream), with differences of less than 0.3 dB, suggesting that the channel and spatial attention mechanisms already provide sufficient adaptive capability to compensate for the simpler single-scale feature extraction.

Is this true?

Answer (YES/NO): NO